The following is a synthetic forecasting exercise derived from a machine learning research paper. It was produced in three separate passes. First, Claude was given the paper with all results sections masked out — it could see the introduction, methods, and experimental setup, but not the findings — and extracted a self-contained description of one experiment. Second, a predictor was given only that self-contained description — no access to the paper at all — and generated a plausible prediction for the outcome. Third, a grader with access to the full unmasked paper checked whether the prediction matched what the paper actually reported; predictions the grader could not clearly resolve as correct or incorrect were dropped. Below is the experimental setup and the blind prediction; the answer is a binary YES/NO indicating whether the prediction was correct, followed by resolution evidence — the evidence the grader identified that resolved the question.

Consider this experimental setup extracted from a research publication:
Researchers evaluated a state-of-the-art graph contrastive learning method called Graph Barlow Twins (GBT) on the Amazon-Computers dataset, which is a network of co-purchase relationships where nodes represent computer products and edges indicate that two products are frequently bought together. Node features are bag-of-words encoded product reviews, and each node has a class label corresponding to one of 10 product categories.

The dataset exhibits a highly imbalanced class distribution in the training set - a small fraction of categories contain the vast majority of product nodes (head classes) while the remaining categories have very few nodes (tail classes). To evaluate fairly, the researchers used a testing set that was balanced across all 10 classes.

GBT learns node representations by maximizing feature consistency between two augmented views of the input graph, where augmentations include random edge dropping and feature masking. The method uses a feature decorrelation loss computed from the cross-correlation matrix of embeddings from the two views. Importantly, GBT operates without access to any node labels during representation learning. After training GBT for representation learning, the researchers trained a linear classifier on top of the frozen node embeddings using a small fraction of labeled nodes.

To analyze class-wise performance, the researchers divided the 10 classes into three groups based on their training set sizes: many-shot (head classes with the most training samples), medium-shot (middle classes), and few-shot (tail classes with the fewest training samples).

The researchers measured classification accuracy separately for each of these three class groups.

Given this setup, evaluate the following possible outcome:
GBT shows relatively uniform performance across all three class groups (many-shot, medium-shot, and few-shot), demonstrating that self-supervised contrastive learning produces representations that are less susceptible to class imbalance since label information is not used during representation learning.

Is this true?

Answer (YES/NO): NO